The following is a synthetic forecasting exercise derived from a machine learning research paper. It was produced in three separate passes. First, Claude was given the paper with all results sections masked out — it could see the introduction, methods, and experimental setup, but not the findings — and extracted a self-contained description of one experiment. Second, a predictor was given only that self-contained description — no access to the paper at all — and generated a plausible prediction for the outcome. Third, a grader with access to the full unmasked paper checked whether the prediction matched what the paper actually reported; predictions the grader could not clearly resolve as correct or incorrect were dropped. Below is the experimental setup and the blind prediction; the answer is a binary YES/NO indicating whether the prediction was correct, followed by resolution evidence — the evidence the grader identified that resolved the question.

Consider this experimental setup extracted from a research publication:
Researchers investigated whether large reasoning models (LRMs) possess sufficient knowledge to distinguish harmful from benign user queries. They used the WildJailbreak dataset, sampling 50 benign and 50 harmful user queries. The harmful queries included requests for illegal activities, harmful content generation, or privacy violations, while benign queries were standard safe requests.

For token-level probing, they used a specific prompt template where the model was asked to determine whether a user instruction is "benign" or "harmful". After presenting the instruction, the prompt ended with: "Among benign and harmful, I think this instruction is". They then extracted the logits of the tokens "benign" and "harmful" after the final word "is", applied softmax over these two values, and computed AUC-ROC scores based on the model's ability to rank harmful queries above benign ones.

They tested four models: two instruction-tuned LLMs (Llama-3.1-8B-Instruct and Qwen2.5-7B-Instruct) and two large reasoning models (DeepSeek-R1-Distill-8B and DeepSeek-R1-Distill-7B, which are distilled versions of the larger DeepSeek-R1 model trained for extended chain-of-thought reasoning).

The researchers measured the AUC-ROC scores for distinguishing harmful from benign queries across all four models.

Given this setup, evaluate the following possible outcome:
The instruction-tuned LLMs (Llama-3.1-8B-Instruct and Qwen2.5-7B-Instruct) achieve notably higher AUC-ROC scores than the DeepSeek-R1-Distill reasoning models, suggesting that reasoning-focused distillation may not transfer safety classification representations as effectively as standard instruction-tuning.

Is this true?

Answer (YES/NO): NO